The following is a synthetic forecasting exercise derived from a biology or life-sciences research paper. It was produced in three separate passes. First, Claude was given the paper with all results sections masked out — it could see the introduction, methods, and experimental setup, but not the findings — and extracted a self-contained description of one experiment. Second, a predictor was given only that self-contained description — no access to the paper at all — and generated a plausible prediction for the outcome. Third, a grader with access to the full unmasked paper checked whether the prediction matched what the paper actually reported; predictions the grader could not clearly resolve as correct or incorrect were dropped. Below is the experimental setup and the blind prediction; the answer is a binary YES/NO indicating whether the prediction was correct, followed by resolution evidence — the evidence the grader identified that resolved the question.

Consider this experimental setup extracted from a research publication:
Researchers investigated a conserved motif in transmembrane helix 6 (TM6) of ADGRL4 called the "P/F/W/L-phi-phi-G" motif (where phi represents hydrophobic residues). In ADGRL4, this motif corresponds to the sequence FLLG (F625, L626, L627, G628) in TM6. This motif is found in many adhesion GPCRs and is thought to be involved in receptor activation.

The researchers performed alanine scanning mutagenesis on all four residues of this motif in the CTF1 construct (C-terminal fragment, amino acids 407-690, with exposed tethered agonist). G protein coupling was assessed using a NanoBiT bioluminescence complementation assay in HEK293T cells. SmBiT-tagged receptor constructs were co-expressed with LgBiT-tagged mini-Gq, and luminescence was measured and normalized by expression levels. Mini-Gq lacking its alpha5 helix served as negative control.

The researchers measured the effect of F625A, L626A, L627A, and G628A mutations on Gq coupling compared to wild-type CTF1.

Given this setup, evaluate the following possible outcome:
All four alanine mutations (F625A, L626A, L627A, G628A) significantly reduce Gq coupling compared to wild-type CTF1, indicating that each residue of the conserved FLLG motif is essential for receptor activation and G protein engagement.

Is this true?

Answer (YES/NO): YES